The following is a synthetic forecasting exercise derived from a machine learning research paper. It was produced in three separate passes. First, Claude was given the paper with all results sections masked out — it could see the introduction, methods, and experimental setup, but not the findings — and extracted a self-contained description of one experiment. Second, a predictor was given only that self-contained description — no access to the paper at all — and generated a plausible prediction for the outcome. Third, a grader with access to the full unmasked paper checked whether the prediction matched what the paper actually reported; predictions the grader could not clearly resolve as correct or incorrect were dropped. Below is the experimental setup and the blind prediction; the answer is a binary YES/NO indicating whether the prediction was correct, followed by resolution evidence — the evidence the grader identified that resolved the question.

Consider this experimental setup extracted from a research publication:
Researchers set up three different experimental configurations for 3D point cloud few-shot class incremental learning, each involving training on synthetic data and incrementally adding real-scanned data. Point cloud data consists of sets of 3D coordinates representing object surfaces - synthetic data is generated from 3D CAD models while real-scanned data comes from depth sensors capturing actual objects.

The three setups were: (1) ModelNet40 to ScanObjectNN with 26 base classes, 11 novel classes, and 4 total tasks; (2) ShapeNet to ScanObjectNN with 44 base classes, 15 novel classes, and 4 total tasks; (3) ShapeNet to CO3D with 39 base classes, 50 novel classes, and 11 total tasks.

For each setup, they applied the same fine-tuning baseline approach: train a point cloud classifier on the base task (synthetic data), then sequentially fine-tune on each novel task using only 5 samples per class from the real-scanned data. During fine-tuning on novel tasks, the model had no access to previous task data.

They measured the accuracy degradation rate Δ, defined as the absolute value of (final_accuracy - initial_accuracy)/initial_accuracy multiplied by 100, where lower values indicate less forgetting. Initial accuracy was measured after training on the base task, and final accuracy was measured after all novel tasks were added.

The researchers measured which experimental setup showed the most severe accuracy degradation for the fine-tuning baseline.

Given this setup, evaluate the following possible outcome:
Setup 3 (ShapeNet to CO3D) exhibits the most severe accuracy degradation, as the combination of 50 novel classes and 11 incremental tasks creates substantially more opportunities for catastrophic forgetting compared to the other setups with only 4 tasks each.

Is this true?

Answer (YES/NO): NO